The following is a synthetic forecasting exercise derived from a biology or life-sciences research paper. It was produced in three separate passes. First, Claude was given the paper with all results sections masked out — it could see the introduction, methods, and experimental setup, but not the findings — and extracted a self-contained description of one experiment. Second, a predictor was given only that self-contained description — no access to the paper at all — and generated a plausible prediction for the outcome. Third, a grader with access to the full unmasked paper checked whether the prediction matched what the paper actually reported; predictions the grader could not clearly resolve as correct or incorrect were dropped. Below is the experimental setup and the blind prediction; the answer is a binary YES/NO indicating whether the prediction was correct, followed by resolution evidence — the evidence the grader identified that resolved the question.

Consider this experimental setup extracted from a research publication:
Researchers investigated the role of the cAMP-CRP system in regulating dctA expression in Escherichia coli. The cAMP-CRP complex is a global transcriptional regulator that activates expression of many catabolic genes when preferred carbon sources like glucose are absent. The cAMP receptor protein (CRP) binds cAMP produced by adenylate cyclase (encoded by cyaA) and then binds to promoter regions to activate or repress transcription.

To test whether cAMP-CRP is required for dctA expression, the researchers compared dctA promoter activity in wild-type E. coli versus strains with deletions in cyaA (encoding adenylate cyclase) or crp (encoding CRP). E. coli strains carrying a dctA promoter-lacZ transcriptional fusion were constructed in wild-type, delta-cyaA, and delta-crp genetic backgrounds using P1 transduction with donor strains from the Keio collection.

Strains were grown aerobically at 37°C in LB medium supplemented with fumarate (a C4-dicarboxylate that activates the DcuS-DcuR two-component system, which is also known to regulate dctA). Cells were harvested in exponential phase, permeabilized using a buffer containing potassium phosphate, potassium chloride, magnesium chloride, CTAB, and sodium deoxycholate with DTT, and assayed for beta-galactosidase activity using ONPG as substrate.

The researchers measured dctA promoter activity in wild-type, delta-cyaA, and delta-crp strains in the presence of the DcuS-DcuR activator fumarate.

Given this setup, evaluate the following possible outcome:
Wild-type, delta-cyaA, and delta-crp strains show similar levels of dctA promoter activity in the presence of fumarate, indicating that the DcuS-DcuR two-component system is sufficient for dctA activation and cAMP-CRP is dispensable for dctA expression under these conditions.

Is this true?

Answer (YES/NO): NO